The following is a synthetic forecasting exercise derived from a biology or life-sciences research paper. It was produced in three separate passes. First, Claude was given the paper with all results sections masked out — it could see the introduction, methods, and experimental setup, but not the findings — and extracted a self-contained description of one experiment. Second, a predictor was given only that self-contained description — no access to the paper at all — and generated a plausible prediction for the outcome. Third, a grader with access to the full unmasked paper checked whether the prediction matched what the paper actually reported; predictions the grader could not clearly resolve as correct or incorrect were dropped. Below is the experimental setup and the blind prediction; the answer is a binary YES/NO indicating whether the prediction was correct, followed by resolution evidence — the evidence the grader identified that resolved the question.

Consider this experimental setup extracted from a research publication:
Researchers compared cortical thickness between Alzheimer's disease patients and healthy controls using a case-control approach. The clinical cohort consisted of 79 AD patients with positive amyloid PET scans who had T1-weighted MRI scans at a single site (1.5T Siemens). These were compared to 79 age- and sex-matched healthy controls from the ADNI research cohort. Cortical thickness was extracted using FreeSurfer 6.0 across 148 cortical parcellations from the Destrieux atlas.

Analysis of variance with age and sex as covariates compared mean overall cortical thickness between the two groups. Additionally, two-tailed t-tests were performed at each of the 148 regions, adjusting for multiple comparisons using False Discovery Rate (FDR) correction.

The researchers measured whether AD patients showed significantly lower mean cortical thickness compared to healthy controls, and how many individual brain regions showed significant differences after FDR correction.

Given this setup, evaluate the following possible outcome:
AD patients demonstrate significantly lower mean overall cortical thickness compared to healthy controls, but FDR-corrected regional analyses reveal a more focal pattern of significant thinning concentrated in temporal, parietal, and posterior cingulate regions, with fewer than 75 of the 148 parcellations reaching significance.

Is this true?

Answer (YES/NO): NO